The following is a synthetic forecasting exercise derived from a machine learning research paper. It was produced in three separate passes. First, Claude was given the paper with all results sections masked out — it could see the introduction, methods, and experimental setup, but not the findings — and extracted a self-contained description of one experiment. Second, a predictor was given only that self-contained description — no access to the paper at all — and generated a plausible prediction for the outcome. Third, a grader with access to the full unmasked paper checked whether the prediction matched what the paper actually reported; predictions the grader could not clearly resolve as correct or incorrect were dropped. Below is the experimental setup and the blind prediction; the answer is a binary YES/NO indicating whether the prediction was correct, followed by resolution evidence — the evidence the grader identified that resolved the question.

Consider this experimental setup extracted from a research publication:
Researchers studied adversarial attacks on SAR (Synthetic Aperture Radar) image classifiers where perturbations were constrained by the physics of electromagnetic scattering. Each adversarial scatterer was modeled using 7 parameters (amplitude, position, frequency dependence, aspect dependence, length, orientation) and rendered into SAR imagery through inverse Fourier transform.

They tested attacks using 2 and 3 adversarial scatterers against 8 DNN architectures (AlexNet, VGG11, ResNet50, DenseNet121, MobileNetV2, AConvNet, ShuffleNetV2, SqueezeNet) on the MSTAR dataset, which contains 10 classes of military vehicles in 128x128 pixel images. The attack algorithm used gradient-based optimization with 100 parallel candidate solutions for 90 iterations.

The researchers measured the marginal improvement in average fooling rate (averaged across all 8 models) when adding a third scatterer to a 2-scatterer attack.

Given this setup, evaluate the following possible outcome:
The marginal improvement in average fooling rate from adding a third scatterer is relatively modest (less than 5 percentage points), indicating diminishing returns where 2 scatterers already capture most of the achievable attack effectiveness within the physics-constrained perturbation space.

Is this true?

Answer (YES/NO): NO